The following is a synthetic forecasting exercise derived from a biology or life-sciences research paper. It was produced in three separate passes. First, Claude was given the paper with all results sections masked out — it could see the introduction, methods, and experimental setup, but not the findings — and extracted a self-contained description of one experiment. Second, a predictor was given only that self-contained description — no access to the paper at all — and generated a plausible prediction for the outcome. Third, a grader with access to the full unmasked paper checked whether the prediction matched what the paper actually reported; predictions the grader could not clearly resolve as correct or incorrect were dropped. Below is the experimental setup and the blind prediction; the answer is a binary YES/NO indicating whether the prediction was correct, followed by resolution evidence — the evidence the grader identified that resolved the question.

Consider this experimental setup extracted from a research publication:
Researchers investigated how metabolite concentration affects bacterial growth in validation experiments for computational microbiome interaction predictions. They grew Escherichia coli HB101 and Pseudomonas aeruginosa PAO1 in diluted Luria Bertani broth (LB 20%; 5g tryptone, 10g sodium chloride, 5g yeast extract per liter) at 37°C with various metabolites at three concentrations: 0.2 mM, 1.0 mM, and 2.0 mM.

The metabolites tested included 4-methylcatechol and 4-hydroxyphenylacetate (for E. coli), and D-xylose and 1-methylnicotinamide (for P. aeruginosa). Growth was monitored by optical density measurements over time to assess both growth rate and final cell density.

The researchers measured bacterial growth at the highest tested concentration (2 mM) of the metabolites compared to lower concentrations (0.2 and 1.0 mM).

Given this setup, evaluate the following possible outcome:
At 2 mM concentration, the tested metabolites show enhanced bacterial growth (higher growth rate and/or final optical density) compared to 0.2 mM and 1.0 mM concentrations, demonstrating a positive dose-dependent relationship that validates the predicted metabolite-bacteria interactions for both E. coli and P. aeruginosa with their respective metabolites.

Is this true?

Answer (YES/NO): NO